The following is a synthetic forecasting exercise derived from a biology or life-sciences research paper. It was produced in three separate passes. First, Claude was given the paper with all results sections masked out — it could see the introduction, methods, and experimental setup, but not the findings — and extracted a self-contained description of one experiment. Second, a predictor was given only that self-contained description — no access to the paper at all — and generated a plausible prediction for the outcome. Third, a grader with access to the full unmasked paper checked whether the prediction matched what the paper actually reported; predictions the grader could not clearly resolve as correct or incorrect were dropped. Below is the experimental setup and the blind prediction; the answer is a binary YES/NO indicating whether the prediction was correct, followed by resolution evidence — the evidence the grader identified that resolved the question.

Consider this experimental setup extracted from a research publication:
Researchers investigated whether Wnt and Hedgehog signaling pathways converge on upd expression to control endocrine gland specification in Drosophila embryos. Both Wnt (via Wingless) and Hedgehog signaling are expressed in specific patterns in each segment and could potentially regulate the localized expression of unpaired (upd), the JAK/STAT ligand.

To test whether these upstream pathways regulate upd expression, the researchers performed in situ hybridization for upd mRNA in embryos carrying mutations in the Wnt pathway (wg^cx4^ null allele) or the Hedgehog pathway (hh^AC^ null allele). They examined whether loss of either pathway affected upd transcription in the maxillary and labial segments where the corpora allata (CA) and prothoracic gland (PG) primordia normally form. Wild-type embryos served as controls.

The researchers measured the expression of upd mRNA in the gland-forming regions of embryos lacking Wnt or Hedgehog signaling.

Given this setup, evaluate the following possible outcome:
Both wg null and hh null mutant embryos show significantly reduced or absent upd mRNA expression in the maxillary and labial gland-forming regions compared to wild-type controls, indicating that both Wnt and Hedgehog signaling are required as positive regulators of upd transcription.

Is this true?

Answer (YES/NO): NO